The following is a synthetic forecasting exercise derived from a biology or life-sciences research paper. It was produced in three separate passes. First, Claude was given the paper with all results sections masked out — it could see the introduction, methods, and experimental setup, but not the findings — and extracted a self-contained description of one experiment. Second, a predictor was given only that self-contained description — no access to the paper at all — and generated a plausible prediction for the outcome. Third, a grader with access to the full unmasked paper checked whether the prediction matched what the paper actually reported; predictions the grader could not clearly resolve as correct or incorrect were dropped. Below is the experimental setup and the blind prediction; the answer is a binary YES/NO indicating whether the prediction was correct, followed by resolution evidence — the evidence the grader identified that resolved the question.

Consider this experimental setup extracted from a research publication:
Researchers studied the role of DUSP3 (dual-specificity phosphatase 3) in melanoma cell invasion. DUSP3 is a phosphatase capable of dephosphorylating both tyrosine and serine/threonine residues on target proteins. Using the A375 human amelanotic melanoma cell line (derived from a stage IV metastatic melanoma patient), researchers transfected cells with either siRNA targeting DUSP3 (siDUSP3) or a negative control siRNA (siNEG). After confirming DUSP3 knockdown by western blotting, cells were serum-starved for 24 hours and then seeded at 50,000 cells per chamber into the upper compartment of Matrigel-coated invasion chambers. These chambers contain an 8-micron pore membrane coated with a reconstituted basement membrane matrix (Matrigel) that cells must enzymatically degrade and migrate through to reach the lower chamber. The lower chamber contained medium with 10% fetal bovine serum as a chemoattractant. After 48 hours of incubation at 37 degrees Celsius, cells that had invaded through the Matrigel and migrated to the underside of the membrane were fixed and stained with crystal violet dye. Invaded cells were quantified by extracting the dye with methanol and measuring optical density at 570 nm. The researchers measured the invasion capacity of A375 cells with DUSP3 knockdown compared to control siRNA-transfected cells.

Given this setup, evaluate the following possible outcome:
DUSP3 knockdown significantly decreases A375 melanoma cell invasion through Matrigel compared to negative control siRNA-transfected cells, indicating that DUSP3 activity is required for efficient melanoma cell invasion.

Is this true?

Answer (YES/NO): YES